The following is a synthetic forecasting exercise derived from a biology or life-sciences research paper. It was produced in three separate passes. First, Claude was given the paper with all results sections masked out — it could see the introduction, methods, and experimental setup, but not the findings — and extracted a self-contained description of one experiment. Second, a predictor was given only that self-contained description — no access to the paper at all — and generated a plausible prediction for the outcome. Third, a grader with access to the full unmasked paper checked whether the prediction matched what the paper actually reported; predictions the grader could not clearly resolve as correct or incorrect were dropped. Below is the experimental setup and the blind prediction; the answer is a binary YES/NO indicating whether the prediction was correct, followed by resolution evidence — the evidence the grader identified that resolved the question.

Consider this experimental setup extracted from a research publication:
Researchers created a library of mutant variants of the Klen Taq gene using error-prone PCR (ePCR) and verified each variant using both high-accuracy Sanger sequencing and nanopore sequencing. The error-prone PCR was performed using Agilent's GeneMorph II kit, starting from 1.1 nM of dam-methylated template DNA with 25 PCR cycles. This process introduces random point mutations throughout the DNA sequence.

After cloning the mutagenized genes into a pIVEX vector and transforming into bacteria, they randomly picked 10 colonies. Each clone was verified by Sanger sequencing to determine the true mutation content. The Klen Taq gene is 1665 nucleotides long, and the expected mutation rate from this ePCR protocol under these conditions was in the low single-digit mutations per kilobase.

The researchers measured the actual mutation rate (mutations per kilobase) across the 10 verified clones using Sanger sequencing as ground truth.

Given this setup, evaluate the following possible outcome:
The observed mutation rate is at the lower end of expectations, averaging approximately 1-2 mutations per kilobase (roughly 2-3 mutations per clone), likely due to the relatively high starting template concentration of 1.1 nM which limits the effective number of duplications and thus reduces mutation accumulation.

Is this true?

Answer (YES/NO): NO